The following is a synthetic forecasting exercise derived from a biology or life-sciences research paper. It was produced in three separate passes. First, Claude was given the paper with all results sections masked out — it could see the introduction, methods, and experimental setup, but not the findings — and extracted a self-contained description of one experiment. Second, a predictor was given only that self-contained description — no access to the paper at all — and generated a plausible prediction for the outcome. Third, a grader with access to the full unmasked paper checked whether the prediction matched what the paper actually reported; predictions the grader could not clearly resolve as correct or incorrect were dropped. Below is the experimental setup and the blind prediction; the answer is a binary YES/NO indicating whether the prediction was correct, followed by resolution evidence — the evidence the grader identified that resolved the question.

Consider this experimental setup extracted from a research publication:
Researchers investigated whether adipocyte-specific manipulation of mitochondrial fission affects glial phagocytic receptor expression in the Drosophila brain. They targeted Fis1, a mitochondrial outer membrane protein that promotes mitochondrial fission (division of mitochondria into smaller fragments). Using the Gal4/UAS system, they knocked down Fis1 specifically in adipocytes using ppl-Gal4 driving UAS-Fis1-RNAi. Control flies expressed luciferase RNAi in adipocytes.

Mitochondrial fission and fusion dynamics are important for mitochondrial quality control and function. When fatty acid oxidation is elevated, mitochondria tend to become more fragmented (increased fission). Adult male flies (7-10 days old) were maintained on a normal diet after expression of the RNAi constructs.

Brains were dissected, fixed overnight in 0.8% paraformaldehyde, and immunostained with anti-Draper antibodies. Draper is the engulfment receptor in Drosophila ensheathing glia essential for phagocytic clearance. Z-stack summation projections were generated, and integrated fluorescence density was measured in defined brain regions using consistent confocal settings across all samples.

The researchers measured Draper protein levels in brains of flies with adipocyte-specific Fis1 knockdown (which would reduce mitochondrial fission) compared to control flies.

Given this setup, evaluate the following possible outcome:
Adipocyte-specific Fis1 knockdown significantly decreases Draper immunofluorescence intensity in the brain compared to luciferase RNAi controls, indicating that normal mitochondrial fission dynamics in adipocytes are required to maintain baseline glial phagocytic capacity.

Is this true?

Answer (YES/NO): YES